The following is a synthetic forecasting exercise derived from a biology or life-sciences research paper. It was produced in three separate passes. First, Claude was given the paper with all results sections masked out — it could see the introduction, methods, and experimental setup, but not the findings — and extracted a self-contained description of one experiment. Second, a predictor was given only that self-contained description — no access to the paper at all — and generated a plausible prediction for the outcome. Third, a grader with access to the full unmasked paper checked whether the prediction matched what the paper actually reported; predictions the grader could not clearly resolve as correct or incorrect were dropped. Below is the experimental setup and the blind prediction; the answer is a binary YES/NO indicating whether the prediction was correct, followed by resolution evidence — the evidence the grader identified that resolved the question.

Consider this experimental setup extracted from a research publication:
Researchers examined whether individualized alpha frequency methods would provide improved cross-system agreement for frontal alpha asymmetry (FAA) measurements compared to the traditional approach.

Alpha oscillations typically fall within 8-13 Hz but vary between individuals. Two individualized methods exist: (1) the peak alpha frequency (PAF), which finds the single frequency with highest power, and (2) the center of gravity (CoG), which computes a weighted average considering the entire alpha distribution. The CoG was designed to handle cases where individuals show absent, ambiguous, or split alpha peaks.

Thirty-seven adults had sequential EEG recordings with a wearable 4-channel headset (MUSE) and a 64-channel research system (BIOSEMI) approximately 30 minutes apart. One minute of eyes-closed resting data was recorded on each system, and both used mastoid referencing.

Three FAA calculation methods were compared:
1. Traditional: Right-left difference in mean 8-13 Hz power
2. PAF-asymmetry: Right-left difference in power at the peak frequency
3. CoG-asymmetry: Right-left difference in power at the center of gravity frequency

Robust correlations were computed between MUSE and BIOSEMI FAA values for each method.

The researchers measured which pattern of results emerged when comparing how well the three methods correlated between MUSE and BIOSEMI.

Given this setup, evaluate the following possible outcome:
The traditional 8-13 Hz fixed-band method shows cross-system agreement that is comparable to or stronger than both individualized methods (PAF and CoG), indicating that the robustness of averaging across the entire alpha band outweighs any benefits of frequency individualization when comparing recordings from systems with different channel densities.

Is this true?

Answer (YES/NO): YES